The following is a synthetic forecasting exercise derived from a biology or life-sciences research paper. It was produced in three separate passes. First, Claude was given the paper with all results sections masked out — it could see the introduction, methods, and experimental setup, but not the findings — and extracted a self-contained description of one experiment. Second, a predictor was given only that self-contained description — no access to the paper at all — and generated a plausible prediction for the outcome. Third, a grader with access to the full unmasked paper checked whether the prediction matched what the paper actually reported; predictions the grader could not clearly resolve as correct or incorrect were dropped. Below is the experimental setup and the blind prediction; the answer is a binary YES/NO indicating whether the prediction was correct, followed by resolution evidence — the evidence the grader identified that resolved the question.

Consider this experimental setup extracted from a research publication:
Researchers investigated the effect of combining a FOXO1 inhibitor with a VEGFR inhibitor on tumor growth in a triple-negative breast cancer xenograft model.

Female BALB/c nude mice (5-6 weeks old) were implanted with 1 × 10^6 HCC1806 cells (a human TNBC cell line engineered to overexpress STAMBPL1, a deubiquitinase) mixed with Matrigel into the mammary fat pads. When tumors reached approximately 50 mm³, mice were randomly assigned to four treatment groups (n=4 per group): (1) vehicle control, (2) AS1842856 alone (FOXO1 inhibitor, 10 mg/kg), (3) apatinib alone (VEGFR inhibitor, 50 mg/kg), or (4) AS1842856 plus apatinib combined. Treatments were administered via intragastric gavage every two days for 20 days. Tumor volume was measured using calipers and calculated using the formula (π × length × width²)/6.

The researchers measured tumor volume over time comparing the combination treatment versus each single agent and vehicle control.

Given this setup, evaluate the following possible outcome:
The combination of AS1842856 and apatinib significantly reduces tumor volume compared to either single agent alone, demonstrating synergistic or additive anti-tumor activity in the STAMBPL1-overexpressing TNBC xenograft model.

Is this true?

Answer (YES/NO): YES